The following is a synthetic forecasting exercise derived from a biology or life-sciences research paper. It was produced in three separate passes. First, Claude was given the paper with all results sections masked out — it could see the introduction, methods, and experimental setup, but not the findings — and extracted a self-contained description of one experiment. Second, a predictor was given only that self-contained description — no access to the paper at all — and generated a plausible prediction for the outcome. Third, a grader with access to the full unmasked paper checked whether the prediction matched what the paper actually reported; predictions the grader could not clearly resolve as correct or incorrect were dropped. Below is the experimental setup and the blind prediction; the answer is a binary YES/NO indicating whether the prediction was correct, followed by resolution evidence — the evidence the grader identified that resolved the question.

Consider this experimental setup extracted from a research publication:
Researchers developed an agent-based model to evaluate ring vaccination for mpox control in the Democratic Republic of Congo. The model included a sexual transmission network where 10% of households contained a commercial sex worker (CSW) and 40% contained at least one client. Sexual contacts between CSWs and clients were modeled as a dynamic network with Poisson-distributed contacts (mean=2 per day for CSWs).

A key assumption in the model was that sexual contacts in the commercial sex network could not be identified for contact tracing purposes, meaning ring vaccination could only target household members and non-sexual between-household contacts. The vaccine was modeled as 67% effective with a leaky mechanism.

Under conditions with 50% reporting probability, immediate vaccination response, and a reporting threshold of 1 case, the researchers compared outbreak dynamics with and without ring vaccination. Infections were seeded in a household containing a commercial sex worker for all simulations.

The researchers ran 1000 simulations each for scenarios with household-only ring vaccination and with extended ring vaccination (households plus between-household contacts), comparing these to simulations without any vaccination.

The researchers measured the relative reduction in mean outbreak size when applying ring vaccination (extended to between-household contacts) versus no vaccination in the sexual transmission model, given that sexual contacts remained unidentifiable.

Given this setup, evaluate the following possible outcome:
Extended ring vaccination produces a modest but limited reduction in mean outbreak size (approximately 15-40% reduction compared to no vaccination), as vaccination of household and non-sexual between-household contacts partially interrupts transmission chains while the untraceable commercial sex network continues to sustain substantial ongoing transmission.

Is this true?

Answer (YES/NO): NO